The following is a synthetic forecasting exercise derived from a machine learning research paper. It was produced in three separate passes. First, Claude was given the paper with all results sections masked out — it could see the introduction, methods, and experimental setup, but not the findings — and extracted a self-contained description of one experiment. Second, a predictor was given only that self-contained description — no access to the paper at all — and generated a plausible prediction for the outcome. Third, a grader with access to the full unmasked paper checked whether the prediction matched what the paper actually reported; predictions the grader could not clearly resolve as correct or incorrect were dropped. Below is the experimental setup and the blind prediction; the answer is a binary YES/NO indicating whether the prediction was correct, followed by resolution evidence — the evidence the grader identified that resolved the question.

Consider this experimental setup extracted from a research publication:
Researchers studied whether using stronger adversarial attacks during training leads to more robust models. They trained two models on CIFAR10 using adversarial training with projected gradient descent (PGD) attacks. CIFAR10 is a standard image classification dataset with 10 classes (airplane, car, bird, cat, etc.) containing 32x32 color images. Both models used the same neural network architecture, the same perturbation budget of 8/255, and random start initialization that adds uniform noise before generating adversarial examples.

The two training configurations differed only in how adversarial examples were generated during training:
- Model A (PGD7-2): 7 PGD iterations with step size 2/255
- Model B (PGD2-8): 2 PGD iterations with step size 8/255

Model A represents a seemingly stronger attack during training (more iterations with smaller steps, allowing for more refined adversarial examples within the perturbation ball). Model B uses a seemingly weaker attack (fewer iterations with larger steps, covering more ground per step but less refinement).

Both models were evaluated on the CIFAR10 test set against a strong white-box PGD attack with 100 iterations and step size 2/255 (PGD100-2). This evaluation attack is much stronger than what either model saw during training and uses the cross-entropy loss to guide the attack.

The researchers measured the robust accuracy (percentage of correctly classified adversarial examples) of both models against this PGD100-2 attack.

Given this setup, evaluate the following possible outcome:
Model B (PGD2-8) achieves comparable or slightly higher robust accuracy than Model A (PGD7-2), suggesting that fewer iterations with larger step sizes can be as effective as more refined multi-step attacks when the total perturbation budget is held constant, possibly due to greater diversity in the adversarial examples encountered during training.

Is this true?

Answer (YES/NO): YES